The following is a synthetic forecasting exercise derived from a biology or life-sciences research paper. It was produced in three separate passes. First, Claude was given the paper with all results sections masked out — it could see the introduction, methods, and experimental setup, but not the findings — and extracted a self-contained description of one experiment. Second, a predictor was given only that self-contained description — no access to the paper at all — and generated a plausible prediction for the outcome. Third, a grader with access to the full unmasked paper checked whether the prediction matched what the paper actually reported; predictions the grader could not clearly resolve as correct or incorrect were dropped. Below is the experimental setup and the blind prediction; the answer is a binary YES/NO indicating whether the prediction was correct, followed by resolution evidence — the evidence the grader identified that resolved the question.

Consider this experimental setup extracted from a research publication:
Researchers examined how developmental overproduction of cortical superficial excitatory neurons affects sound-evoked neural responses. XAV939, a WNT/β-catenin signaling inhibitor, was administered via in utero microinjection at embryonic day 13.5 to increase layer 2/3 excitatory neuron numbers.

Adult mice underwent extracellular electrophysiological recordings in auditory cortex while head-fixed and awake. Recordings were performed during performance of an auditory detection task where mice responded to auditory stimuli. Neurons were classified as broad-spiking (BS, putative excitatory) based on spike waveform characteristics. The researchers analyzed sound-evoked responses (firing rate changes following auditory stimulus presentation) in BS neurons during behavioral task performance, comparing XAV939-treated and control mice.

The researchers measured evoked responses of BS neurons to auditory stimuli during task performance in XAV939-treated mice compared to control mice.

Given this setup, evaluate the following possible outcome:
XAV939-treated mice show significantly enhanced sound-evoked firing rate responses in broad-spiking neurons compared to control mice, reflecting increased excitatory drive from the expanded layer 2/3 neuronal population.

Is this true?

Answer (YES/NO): NO